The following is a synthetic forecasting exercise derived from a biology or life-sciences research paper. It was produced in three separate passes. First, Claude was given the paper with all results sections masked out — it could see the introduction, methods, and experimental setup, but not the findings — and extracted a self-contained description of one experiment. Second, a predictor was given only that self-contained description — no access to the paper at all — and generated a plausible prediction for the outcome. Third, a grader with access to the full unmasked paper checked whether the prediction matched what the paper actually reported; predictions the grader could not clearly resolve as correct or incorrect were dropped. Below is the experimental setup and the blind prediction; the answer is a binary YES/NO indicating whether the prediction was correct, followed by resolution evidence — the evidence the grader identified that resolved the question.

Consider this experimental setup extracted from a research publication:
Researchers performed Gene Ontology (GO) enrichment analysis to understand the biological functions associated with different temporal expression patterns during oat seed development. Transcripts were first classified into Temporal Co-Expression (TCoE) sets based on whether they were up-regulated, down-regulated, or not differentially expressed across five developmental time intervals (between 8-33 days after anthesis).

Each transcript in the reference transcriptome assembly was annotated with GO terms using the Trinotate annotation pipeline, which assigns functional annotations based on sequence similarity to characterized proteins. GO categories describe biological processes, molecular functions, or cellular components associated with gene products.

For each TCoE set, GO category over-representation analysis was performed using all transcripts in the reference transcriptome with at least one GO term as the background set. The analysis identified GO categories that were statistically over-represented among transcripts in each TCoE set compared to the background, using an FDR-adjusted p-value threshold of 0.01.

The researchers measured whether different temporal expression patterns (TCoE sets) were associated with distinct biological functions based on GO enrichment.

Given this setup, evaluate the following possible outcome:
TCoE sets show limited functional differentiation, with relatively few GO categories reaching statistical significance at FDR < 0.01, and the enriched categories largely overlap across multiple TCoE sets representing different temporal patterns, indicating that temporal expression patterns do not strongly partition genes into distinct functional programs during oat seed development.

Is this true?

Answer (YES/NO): NO